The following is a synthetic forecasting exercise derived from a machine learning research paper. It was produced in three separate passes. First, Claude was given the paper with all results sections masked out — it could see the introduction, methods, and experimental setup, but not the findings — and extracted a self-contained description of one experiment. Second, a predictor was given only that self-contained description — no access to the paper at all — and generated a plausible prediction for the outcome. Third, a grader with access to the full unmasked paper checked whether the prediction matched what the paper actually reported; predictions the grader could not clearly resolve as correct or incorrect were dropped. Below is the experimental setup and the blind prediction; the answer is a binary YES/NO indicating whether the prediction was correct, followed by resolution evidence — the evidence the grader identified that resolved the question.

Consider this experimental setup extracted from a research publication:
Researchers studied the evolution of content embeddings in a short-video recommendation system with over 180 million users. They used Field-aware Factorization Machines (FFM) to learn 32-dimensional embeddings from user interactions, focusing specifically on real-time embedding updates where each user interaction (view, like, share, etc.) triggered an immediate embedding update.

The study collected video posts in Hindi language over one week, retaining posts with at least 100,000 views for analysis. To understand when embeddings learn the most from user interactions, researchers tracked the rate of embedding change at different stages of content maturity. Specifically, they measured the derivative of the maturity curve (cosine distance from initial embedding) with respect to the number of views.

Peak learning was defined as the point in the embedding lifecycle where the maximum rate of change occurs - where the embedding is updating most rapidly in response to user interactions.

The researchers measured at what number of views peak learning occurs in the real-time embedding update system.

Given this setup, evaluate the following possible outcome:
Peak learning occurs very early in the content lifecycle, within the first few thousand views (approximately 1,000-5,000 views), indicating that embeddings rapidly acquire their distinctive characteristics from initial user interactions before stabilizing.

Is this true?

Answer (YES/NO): YES